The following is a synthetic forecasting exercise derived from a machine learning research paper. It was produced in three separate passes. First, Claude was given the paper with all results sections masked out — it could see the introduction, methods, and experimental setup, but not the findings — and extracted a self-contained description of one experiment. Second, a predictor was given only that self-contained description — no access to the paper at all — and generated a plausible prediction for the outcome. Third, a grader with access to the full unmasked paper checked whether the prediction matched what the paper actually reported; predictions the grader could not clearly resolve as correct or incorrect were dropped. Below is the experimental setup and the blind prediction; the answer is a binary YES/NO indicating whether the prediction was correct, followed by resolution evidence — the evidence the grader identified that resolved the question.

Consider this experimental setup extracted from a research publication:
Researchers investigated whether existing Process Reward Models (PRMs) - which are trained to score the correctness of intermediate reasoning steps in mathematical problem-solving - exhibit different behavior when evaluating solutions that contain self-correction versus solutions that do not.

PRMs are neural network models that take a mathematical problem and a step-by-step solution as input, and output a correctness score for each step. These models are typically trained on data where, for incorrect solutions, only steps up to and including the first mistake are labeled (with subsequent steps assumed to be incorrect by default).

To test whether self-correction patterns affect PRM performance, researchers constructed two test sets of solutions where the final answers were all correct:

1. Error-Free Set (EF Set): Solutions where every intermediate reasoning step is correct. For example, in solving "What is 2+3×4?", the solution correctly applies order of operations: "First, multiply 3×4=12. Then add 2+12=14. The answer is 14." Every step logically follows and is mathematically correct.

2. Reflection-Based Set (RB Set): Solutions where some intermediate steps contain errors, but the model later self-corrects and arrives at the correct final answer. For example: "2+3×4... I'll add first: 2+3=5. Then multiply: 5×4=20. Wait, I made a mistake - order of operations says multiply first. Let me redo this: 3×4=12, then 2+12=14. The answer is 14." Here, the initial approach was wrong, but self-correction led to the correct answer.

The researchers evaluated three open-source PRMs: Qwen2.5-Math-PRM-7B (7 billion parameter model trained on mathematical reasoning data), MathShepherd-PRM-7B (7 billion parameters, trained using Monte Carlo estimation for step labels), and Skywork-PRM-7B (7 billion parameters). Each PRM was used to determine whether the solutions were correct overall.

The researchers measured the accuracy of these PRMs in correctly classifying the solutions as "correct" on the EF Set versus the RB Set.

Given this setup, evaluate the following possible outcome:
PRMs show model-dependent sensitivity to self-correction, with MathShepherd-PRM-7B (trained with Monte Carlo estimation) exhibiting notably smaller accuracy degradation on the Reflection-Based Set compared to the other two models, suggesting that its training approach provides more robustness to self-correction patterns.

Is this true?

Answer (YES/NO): NO